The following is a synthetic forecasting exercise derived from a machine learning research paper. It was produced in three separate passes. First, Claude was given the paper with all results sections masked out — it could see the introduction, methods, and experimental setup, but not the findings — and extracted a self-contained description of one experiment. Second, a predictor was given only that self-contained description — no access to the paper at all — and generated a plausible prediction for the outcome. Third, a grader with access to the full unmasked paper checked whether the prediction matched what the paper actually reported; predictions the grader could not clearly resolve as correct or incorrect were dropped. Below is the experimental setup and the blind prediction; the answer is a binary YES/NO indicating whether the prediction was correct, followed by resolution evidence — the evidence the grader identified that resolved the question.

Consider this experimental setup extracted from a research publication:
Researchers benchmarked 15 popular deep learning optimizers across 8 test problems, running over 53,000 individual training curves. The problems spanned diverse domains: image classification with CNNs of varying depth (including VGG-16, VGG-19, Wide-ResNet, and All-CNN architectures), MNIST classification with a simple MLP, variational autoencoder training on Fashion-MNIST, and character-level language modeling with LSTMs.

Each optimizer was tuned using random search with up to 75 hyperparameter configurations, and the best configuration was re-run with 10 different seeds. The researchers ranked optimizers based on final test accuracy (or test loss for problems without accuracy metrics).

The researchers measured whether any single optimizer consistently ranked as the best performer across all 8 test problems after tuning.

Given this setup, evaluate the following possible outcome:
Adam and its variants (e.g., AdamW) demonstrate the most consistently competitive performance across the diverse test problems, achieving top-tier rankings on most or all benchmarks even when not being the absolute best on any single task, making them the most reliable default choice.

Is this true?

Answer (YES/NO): NO